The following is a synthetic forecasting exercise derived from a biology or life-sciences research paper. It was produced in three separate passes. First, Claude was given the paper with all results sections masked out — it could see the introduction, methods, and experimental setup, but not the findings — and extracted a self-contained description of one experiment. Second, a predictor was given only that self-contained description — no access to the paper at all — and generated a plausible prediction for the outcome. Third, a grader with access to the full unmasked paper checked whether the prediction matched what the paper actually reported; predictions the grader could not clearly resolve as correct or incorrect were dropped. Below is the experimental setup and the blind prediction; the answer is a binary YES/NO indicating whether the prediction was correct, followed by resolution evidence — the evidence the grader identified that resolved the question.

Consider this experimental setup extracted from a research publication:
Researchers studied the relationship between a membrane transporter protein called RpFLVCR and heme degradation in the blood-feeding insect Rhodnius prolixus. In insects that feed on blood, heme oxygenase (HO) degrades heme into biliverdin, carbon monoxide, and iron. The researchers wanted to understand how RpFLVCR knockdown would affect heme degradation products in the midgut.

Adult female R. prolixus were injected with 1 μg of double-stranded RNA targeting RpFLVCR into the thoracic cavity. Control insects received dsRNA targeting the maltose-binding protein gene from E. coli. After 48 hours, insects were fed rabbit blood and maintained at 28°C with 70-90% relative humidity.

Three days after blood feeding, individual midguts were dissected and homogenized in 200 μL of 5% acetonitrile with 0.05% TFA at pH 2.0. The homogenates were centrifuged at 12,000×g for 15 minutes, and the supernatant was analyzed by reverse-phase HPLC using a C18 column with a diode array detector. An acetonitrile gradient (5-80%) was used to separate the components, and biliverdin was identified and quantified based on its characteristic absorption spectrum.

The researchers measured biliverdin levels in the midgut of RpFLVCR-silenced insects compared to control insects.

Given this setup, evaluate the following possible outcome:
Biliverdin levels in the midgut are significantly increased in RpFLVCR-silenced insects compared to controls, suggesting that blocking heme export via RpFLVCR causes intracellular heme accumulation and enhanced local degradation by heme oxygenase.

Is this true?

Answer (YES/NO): YES